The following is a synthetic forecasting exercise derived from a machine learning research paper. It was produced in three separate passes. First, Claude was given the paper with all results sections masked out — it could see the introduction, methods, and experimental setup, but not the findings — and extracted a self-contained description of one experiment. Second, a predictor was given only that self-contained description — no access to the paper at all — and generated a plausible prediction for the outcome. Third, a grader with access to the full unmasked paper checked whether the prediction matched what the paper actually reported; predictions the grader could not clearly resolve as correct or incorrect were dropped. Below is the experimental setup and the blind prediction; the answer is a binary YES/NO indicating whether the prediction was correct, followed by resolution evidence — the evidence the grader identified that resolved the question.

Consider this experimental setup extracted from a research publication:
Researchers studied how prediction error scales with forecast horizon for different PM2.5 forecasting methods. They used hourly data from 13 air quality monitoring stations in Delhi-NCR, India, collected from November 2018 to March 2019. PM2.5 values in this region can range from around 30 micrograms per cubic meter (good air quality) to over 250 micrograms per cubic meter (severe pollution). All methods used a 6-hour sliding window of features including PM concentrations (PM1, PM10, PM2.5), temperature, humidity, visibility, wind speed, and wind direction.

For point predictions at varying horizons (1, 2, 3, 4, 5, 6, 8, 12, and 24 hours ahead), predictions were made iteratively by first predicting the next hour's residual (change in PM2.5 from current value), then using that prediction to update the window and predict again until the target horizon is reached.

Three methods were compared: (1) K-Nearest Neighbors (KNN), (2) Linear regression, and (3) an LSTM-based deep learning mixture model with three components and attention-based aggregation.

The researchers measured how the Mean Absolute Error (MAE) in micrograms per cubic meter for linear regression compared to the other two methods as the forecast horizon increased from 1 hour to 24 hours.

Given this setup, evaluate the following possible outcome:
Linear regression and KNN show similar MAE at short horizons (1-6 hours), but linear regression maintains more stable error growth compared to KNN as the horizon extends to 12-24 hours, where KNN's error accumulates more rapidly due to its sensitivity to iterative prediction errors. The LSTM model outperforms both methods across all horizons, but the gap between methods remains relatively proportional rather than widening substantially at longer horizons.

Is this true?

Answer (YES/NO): NO